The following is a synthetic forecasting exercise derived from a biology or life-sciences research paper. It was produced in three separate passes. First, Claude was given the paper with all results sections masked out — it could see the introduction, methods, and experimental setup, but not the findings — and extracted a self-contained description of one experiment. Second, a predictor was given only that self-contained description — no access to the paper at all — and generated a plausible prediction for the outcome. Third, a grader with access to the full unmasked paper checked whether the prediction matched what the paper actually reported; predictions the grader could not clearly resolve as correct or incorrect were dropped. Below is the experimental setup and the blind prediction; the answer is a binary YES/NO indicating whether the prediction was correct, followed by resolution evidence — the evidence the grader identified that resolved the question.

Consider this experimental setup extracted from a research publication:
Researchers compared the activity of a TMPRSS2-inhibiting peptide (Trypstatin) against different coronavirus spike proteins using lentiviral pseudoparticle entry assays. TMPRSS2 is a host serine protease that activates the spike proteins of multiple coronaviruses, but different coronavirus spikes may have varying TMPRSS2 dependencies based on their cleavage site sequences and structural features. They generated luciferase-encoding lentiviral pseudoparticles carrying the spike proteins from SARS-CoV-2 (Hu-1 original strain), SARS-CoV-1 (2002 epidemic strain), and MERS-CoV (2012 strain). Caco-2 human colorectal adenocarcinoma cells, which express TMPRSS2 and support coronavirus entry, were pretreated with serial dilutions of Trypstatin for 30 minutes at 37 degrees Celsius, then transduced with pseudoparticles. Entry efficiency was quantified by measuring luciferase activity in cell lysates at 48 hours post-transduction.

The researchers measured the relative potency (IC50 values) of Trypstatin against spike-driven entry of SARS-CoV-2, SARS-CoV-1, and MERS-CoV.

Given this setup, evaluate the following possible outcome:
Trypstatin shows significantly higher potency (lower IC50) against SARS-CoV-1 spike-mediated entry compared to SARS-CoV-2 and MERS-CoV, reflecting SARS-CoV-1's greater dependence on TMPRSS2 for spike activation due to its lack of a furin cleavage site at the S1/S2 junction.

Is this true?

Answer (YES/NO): YES